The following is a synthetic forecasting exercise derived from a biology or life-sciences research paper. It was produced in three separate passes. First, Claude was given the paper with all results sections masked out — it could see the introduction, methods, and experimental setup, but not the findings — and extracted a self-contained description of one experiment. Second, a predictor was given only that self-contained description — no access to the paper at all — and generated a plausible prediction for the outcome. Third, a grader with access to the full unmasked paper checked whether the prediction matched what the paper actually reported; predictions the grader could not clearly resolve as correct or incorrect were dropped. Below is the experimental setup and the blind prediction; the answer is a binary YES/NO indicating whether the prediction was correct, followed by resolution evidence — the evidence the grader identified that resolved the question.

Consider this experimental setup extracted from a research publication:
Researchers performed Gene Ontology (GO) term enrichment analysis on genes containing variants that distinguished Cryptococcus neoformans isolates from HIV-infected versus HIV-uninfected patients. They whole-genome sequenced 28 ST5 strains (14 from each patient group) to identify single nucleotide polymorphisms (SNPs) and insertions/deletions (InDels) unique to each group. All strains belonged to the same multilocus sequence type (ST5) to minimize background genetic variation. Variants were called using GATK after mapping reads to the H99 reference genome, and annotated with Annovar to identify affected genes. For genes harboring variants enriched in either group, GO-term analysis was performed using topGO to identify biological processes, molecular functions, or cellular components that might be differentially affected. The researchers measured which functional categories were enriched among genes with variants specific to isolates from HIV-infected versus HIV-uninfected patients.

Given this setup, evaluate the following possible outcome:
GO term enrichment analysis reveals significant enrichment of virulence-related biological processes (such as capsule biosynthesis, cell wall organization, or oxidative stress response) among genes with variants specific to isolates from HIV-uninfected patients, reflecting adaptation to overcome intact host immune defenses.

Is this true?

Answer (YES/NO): NO